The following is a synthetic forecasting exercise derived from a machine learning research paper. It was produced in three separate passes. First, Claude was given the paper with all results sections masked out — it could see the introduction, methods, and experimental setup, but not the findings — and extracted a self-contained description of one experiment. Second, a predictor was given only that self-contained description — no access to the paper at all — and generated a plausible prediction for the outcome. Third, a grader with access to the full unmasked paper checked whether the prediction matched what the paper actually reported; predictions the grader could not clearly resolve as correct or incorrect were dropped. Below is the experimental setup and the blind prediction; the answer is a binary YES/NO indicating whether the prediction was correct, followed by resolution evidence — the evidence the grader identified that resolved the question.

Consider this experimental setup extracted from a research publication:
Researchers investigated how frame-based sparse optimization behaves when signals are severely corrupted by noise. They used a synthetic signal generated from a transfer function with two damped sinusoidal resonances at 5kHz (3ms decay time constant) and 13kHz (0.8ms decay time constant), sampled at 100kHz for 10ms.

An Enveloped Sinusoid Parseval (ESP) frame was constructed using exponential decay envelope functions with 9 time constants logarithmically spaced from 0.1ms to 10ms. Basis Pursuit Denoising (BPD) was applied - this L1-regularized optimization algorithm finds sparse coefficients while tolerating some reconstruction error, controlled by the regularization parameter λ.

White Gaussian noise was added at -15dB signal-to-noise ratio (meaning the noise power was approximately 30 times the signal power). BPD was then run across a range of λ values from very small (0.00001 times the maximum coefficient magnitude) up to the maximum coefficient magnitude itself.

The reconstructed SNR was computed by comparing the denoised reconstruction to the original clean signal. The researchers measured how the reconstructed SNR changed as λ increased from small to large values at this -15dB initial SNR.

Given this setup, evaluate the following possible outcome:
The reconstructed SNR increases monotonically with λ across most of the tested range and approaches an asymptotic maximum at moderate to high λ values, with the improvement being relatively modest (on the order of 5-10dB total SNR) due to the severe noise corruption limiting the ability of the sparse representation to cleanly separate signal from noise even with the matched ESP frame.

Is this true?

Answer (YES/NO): NO